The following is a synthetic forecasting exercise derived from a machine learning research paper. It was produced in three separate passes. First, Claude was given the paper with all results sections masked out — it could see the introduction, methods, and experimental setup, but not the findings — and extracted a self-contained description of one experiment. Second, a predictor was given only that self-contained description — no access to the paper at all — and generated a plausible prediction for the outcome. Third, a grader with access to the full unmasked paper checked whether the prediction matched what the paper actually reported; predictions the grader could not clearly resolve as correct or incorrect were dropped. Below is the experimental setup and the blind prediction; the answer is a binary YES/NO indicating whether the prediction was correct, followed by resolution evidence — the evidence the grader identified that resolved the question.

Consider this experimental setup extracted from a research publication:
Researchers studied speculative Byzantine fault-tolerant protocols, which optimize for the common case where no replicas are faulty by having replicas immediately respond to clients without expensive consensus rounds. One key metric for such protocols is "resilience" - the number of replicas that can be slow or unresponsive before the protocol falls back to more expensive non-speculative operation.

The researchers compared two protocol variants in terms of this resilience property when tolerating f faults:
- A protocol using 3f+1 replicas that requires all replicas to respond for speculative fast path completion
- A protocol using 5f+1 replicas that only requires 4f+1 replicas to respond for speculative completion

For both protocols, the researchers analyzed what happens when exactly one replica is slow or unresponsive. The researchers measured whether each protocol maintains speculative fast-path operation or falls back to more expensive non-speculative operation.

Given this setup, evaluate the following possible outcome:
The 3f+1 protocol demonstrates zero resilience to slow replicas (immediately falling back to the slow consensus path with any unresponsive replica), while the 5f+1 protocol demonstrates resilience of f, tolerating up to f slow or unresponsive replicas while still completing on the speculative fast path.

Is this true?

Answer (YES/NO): YES